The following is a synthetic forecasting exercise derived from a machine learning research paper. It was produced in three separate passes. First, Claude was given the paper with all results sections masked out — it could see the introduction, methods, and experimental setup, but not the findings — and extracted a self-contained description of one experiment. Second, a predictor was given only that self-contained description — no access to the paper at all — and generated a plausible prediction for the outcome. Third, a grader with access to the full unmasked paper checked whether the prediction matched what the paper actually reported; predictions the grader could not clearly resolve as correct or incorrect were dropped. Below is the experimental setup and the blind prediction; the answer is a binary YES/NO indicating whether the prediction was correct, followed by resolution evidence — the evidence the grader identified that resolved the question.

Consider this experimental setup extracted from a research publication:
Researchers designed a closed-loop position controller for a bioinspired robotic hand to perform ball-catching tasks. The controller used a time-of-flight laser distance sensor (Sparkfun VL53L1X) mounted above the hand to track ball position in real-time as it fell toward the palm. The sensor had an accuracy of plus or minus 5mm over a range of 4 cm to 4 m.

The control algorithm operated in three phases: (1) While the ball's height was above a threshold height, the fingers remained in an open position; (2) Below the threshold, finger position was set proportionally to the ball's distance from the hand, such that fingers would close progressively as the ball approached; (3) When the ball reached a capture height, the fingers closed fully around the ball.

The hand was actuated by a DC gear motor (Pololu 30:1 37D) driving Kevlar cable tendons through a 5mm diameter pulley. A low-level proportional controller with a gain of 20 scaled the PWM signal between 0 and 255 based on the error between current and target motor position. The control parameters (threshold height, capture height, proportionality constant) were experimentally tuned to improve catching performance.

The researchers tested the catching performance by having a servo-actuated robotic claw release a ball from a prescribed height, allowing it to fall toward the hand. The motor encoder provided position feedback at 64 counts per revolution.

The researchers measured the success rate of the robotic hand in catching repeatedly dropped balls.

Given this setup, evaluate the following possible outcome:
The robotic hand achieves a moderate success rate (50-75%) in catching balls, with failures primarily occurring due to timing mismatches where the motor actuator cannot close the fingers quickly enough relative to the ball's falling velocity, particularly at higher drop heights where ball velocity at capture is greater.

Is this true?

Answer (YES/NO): NO